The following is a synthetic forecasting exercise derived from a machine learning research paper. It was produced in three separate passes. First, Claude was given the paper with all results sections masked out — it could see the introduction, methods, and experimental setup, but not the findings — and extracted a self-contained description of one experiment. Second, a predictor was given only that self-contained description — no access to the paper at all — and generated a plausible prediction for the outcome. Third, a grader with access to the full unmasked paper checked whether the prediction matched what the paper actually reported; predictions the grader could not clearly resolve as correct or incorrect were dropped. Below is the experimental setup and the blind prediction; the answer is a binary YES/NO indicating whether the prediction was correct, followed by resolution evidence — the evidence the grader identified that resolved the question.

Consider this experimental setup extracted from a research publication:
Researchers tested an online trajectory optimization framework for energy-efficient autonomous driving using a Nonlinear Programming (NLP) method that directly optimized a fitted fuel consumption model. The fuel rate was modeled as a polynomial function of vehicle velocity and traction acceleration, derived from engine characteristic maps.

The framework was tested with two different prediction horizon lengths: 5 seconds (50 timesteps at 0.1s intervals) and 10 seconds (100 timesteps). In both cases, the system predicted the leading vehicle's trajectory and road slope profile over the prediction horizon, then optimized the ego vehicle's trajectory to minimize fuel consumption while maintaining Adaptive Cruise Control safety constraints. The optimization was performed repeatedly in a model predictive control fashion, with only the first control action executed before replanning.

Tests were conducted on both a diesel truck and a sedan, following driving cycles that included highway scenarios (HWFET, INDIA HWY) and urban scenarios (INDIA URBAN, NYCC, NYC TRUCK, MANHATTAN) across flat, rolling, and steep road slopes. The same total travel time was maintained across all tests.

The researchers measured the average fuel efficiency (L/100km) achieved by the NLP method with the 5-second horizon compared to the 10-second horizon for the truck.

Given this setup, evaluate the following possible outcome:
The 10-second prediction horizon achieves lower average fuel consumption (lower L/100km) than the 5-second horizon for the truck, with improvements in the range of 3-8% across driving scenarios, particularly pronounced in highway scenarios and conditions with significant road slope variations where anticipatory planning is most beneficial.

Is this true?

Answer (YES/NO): NO